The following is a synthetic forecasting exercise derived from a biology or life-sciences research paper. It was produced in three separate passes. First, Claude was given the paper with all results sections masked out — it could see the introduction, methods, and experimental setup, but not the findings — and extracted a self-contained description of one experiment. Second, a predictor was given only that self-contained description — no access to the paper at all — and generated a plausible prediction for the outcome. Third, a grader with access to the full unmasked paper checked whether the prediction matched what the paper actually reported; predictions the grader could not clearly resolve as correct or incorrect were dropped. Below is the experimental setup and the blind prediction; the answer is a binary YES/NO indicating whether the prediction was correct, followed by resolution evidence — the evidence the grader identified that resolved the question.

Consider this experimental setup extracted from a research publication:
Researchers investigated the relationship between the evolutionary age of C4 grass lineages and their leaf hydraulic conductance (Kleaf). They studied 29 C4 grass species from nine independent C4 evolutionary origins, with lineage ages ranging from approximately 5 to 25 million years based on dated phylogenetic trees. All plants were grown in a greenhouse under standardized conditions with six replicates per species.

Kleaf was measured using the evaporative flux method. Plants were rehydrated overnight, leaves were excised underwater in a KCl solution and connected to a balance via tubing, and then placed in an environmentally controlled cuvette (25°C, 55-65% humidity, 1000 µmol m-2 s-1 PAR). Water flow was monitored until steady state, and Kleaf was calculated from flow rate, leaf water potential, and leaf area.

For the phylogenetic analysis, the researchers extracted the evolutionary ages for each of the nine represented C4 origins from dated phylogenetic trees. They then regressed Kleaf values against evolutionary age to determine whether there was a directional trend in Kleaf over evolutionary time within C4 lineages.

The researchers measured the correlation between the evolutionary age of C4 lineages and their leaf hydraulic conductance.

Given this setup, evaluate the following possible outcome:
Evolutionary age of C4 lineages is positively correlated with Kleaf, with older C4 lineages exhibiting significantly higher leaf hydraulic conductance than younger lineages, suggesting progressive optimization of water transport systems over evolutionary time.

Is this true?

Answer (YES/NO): NO